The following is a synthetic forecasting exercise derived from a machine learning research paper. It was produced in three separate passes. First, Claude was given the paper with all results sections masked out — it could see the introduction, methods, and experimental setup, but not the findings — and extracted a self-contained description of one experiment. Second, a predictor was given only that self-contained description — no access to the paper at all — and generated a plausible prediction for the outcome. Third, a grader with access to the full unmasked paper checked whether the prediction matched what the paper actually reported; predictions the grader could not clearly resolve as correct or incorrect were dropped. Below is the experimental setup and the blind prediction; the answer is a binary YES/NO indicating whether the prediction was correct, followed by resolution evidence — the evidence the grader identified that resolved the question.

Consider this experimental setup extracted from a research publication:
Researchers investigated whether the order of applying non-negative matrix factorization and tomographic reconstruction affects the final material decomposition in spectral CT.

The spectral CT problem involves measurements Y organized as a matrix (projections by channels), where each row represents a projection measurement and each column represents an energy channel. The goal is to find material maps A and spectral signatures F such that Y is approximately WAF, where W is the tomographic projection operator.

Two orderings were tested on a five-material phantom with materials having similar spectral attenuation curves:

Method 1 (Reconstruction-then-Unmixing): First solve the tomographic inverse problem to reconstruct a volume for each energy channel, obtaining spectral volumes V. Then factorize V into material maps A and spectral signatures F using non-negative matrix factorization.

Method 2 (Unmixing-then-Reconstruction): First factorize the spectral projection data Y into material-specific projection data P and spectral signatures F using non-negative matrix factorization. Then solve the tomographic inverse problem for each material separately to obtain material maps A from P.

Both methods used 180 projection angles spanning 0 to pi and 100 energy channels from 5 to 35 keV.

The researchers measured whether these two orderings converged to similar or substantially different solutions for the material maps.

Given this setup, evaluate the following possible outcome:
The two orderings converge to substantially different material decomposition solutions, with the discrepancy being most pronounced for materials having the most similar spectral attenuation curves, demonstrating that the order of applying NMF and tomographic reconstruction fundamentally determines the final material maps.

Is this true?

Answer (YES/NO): NO